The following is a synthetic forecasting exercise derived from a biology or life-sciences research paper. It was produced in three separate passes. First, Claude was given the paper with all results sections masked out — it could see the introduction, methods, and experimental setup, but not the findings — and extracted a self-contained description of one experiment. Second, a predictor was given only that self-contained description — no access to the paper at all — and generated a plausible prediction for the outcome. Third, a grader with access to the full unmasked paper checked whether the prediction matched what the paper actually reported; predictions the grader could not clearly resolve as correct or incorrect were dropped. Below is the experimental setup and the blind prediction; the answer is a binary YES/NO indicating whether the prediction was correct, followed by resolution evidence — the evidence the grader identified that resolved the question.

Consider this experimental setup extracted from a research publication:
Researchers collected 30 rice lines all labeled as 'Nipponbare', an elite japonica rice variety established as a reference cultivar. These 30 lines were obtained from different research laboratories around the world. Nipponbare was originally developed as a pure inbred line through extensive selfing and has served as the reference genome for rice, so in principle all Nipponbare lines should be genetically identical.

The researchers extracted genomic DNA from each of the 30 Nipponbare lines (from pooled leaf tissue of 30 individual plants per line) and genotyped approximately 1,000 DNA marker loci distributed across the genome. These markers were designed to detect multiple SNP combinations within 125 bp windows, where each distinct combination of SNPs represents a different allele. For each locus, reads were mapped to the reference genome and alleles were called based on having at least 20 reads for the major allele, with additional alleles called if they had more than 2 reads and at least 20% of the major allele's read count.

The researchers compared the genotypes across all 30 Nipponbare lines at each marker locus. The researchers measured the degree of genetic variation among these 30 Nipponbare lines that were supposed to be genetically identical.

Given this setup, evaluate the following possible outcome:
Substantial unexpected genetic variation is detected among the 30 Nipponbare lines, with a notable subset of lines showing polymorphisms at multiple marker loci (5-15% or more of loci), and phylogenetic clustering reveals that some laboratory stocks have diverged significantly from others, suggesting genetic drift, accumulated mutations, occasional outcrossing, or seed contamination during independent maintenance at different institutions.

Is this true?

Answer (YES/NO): NO